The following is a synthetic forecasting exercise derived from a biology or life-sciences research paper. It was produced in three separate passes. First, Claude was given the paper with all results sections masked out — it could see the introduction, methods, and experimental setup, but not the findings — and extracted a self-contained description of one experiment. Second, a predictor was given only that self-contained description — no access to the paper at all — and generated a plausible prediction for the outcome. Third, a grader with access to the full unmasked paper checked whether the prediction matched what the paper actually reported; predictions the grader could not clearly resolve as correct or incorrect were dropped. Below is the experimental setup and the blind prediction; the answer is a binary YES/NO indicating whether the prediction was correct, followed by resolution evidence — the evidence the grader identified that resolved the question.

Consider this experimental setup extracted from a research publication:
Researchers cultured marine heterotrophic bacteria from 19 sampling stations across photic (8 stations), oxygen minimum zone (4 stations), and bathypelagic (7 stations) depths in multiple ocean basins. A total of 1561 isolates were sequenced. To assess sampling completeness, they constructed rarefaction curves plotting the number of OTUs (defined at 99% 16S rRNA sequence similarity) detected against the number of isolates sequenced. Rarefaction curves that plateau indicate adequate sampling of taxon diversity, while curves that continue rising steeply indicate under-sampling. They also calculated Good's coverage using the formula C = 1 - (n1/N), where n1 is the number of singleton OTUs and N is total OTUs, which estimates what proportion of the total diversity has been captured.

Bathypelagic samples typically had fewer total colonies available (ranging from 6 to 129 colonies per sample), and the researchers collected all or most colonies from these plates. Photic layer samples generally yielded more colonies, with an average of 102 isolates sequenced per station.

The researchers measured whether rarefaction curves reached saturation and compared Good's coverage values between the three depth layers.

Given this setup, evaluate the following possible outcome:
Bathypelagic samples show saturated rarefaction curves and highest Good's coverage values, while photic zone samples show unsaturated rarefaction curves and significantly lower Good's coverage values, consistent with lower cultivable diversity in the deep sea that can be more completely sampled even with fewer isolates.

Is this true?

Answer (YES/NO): NO